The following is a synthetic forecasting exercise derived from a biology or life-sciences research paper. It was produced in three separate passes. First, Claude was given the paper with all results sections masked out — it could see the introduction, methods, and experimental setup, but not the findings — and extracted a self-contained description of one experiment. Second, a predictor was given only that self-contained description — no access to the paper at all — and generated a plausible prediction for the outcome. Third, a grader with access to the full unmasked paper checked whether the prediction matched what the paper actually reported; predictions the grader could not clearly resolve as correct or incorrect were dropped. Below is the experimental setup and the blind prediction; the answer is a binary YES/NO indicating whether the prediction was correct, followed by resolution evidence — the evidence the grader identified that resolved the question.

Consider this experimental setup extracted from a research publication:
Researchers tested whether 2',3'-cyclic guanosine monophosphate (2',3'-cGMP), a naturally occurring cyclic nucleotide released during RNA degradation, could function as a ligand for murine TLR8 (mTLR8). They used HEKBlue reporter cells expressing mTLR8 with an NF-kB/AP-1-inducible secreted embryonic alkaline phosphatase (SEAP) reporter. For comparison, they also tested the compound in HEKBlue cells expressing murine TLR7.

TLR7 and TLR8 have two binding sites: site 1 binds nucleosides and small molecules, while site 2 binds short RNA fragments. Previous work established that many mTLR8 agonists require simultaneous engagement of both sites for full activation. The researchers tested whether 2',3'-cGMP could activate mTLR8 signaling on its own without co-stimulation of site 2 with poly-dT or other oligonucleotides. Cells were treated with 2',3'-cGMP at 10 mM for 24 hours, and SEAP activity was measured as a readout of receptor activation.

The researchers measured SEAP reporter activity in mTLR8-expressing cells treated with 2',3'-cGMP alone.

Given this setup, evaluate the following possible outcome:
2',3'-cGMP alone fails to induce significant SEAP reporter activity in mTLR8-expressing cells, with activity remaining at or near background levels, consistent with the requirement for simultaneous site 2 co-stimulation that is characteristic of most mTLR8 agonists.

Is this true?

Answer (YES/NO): NO